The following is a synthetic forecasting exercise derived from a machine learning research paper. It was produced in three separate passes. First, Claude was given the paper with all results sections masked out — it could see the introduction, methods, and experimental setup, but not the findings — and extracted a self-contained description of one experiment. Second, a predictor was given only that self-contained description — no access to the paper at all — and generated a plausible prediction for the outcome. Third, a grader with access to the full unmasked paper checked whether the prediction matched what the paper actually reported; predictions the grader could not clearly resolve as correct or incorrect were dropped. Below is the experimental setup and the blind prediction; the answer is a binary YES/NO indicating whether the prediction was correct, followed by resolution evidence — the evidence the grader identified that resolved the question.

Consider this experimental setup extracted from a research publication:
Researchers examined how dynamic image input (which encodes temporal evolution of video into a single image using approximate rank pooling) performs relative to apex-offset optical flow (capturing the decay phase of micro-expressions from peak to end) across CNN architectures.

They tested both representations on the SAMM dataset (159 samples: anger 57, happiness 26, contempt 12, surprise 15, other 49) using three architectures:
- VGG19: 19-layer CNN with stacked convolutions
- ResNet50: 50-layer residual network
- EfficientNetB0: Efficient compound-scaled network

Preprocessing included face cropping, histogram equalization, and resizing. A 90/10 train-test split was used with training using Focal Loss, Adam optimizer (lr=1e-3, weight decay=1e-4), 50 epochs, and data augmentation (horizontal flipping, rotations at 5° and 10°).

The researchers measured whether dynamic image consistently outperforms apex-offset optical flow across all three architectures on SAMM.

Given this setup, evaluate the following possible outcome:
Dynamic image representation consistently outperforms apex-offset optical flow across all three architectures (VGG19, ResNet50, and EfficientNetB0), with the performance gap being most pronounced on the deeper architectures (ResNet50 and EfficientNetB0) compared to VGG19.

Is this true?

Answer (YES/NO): NO